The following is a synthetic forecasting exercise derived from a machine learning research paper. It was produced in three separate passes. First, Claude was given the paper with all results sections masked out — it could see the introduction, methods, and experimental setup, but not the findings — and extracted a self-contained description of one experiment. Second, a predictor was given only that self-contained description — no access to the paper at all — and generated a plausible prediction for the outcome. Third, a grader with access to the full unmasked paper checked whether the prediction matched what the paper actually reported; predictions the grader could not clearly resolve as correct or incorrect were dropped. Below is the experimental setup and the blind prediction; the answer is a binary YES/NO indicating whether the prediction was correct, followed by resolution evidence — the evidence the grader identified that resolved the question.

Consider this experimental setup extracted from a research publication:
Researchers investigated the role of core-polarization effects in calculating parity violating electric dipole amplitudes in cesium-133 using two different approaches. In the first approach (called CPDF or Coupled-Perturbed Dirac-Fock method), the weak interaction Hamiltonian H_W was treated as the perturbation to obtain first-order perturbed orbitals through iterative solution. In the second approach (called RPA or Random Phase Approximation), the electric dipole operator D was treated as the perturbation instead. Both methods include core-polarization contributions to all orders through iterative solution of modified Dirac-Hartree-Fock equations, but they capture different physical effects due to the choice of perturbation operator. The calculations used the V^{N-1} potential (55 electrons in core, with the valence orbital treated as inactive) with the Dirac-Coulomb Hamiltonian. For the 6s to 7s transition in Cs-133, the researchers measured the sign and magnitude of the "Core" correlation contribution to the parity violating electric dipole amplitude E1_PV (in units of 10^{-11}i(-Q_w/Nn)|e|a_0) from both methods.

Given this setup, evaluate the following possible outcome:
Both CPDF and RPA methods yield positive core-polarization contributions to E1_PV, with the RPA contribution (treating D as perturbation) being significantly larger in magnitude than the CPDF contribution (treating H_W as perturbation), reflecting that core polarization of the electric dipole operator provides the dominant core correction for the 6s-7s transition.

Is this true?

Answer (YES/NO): NO